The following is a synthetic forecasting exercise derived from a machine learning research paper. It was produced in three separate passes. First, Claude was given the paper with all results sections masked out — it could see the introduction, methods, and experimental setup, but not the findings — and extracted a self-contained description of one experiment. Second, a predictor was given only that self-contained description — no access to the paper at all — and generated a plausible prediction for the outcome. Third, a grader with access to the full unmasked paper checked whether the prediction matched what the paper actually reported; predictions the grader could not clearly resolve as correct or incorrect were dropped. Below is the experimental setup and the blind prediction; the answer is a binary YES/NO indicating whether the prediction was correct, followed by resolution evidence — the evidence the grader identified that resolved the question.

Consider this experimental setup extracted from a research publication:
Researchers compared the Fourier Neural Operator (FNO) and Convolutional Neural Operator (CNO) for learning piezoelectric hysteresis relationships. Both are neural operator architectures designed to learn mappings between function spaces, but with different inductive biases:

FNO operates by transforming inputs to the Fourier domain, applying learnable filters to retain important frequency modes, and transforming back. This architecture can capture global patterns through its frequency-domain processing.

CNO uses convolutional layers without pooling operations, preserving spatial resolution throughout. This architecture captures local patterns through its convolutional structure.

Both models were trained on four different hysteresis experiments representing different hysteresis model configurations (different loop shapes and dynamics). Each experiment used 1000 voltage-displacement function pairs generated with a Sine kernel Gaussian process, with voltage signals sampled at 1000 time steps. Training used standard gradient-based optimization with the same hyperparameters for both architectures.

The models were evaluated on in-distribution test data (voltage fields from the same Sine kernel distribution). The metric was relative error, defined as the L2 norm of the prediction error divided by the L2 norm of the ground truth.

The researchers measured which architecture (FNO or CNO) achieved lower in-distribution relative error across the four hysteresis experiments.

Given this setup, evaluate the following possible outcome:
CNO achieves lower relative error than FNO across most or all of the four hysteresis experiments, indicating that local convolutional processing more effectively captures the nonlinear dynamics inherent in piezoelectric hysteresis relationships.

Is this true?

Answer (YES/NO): NO